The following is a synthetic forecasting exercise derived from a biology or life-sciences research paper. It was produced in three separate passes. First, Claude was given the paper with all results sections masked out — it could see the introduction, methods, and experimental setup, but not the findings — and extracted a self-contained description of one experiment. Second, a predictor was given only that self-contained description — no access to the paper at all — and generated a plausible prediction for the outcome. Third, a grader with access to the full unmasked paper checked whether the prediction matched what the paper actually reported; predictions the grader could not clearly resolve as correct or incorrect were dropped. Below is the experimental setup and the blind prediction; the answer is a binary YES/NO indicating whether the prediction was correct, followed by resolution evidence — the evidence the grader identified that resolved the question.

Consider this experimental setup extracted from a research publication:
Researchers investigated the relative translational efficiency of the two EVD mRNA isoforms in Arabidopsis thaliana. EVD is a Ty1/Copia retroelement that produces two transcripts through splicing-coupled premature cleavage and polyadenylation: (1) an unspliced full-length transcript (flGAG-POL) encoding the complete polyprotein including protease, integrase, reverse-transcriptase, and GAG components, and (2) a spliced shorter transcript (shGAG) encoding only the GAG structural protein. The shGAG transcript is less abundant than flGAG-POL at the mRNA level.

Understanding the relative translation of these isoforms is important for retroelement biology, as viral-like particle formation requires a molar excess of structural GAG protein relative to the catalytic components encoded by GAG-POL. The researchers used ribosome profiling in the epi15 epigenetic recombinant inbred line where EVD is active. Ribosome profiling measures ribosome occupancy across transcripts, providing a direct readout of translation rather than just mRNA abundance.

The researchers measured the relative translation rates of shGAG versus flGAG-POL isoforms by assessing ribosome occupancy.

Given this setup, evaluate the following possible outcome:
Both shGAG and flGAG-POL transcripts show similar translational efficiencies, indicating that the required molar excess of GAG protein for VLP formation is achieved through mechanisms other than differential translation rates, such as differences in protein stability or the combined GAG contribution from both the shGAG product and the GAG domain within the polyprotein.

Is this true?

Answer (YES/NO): NO